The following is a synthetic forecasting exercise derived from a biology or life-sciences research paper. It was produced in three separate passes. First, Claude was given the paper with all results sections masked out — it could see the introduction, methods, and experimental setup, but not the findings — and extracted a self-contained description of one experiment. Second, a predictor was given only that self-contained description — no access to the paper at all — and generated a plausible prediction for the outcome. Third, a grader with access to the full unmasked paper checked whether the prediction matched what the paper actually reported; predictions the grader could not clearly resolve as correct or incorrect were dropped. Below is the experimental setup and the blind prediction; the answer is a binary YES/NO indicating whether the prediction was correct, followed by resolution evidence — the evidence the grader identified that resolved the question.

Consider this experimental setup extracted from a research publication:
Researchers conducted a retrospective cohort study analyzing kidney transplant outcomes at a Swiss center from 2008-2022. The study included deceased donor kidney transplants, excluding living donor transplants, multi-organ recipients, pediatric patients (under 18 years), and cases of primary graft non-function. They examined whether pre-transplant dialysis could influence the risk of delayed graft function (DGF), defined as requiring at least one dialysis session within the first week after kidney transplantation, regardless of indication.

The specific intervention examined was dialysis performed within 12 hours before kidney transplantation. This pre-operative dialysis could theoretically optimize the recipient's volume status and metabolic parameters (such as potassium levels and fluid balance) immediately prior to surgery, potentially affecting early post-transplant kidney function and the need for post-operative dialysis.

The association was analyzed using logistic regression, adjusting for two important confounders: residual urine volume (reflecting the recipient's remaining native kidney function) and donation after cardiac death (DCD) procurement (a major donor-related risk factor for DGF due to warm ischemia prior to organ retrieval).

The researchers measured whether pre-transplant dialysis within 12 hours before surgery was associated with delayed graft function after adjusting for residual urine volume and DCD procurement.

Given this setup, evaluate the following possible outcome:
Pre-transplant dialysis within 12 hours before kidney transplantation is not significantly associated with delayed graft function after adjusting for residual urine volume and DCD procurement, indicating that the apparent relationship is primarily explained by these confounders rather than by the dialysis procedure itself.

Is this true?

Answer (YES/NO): YES